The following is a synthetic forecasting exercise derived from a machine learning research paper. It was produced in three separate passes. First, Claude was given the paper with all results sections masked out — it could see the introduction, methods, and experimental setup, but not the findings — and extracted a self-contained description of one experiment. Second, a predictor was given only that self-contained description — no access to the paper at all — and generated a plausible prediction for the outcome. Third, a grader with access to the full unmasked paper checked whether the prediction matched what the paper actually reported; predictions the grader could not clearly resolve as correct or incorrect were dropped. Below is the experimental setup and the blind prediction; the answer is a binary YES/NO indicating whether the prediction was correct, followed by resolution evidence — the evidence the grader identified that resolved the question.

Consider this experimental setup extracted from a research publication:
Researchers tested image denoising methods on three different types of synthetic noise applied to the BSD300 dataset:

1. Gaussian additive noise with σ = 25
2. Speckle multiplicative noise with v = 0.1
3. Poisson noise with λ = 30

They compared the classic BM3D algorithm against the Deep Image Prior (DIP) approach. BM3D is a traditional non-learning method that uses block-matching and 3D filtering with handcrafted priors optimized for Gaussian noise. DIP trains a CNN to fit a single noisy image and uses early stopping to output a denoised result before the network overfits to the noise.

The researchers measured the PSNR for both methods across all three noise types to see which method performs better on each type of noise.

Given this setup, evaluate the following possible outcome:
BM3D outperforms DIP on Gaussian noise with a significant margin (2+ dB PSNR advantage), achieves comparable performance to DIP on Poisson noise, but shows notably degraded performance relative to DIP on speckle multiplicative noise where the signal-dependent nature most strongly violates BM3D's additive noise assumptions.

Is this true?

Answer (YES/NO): NO